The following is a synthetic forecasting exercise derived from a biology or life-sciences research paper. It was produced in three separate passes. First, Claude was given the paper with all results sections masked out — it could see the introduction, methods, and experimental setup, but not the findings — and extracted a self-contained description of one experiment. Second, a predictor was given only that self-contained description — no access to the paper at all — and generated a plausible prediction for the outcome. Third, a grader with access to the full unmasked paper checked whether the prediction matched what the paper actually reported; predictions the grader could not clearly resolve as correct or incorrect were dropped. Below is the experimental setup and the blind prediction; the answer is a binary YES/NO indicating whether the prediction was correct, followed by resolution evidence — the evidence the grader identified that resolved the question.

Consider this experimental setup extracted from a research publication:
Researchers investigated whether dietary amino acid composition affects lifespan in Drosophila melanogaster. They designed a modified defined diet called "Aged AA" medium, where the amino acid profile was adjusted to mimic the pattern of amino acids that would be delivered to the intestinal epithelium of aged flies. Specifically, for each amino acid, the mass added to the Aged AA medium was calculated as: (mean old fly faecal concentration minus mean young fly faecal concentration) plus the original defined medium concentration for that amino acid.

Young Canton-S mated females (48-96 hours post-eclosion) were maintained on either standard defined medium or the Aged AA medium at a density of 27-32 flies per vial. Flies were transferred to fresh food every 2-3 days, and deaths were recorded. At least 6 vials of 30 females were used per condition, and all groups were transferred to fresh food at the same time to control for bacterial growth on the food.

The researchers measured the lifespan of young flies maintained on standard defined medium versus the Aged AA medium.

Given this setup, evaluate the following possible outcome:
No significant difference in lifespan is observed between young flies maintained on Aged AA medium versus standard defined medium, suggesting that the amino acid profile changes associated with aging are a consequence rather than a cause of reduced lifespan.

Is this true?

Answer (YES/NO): NO